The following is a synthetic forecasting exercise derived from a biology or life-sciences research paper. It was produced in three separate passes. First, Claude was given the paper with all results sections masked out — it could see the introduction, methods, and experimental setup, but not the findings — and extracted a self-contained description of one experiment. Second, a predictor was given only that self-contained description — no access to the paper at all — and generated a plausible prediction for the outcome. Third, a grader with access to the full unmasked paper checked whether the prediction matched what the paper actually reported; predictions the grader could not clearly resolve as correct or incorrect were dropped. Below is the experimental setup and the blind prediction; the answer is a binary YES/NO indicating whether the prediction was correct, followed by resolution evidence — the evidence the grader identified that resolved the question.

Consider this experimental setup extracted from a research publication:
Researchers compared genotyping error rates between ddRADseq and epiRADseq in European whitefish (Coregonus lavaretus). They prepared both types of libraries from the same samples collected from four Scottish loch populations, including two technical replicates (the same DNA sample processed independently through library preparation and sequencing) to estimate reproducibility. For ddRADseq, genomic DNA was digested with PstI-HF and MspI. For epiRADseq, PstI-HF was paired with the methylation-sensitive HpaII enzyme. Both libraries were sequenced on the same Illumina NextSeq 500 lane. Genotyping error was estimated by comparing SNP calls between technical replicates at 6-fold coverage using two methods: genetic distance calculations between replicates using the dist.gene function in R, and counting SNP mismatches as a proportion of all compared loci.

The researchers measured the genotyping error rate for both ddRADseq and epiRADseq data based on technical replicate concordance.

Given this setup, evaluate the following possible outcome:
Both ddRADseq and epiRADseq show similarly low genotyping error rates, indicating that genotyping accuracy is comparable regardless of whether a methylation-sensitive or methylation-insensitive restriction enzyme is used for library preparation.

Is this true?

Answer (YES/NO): YES